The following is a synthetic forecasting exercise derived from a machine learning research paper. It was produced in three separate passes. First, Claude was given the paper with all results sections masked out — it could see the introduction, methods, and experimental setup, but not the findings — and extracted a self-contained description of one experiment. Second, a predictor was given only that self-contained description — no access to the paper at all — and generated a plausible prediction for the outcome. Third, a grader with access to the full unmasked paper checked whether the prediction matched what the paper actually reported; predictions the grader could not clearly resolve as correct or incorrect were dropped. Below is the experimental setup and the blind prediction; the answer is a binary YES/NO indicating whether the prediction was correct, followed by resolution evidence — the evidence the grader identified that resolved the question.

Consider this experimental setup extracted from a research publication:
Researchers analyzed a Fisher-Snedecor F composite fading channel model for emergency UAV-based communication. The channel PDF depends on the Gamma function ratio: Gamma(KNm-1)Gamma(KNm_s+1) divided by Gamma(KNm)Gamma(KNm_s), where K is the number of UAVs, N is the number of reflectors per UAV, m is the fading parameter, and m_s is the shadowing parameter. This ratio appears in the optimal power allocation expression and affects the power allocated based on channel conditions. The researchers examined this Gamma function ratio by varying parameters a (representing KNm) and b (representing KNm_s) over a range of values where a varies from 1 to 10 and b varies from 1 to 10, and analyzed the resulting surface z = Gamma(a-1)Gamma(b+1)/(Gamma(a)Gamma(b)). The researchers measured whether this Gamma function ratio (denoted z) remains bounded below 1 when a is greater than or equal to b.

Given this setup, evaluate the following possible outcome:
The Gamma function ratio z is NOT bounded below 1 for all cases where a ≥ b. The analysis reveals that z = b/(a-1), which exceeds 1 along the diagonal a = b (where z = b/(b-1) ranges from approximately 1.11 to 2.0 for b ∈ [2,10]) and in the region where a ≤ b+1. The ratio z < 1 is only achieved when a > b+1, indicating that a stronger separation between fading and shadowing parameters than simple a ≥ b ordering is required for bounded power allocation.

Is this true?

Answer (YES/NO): NO